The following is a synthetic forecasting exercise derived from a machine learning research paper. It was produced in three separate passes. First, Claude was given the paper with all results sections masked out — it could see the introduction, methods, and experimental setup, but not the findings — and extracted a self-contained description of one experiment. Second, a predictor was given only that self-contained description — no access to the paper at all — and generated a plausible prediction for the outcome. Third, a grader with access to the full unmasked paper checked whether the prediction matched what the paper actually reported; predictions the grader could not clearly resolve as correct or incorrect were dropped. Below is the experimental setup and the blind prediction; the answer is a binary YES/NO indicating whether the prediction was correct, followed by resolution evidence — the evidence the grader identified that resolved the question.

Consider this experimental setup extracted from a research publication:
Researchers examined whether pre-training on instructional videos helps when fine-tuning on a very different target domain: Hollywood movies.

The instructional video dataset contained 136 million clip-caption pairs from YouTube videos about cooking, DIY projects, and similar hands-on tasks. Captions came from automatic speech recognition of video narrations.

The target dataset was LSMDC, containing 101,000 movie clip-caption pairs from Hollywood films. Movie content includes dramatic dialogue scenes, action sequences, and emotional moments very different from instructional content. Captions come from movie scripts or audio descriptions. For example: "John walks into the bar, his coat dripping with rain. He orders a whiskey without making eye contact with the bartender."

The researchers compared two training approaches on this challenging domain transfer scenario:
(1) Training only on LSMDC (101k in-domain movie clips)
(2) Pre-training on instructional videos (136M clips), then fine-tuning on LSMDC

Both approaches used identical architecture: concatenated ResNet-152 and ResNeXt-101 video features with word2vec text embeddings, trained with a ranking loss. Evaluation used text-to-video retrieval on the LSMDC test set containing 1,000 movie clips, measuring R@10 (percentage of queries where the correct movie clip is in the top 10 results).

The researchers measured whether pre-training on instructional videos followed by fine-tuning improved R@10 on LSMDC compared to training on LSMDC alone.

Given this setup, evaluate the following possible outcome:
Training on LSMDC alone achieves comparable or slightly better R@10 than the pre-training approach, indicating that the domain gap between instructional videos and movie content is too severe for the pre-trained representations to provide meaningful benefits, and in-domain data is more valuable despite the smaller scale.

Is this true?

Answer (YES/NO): NO